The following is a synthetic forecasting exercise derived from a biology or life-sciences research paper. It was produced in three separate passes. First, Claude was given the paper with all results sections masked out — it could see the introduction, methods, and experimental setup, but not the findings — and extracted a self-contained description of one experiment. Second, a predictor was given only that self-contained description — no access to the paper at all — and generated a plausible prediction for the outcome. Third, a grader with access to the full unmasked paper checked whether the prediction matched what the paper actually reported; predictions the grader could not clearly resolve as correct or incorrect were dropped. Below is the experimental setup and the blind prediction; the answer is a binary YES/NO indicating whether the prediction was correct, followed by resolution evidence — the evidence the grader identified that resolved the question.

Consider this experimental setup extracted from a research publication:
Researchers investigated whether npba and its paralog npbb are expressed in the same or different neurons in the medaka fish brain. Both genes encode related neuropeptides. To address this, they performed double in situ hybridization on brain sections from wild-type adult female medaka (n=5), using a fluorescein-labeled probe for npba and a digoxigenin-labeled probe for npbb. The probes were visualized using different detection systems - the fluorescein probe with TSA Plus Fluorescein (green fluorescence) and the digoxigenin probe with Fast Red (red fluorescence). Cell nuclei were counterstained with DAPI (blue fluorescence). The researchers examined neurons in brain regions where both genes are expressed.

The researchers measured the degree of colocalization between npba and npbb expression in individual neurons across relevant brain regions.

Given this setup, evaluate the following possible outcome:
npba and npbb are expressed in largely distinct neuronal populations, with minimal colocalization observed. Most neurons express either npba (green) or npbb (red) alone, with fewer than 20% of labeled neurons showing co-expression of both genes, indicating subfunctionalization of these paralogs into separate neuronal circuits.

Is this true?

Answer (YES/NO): NO